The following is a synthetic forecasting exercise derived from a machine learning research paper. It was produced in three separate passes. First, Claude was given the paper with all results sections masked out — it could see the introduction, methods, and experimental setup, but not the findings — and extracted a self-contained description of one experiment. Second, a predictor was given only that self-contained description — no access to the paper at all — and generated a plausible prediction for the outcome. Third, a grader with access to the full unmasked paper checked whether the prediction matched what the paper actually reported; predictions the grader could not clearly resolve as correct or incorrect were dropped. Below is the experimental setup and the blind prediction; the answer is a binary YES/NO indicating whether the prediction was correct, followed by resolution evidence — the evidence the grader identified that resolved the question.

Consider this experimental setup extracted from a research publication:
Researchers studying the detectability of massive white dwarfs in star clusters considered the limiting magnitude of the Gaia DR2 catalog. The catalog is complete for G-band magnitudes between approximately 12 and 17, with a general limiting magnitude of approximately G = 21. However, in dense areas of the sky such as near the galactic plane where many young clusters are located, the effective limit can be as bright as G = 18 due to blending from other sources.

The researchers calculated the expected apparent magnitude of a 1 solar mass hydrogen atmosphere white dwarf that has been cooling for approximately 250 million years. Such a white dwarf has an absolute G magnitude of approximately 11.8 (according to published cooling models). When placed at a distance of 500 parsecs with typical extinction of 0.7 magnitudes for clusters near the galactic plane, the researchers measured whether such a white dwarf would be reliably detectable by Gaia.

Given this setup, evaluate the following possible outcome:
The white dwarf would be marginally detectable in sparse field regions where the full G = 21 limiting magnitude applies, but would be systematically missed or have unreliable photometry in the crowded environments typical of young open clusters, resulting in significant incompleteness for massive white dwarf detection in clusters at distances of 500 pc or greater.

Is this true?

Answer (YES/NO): YES